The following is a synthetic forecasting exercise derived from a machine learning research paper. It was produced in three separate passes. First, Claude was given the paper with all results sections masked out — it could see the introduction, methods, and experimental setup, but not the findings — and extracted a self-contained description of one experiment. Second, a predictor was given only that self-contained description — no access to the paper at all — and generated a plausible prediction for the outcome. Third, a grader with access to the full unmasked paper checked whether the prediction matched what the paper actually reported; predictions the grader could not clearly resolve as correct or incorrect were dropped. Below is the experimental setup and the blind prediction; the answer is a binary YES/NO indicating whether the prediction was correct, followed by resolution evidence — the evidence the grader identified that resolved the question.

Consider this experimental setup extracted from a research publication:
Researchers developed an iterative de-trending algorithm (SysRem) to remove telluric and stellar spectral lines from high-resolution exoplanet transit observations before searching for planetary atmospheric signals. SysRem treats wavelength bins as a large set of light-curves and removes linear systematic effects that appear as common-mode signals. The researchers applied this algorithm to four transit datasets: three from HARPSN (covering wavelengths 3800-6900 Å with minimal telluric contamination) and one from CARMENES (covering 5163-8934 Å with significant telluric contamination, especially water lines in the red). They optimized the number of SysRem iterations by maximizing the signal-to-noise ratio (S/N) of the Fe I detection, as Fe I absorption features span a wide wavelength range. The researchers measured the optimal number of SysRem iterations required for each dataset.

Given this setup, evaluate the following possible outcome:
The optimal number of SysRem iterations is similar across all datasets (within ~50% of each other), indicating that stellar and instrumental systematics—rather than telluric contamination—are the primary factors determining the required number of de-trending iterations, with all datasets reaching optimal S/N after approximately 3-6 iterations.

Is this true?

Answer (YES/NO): NO